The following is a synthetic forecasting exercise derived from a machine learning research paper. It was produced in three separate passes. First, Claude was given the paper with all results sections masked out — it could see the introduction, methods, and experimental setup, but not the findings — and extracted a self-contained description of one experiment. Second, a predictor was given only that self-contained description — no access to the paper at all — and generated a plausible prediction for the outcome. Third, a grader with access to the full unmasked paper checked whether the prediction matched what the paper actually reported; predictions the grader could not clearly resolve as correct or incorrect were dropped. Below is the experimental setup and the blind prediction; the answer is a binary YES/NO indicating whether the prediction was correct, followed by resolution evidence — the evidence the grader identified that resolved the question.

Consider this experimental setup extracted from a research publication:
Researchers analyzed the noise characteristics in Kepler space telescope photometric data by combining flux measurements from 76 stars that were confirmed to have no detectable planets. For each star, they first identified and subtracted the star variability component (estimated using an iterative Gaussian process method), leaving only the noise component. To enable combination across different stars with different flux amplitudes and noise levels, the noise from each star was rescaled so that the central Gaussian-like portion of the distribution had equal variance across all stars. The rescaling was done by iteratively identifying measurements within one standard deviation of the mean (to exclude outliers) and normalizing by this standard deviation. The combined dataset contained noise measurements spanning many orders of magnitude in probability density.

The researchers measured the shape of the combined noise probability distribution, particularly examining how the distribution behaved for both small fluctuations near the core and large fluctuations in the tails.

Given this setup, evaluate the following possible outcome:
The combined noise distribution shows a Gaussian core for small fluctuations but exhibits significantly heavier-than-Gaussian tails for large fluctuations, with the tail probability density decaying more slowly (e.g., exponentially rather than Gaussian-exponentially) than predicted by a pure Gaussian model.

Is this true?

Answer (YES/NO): YES